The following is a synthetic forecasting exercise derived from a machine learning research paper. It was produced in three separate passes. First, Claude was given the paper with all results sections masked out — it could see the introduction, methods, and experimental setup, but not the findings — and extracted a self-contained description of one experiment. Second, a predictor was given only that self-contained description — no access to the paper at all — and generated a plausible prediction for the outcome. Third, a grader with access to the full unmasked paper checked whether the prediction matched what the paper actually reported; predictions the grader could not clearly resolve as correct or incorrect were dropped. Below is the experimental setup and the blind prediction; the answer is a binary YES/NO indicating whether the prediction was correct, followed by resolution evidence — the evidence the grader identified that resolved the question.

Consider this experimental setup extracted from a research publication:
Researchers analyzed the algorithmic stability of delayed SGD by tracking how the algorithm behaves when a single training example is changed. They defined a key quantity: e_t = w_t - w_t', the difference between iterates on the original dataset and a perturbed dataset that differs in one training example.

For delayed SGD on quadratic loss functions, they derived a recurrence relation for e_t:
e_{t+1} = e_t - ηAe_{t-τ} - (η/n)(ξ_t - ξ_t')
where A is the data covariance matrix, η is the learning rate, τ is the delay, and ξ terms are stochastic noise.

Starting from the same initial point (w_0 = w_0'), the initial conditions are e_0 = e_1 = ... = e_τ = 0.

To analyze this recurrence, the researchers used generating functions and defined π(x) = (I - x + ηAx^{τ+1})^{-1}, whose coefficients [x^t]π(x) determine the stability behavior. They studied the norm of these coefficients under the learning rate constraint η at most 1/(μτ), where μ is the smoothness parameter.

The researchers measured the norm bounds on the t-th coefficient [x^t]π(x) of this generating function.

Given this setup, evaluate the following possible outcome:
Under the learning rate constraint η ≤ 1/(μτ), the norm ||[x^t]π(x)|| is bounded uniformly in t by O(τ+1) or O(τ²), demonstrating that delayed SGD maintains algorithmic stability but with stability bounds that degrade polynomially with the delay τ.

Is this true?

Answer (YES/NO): NO